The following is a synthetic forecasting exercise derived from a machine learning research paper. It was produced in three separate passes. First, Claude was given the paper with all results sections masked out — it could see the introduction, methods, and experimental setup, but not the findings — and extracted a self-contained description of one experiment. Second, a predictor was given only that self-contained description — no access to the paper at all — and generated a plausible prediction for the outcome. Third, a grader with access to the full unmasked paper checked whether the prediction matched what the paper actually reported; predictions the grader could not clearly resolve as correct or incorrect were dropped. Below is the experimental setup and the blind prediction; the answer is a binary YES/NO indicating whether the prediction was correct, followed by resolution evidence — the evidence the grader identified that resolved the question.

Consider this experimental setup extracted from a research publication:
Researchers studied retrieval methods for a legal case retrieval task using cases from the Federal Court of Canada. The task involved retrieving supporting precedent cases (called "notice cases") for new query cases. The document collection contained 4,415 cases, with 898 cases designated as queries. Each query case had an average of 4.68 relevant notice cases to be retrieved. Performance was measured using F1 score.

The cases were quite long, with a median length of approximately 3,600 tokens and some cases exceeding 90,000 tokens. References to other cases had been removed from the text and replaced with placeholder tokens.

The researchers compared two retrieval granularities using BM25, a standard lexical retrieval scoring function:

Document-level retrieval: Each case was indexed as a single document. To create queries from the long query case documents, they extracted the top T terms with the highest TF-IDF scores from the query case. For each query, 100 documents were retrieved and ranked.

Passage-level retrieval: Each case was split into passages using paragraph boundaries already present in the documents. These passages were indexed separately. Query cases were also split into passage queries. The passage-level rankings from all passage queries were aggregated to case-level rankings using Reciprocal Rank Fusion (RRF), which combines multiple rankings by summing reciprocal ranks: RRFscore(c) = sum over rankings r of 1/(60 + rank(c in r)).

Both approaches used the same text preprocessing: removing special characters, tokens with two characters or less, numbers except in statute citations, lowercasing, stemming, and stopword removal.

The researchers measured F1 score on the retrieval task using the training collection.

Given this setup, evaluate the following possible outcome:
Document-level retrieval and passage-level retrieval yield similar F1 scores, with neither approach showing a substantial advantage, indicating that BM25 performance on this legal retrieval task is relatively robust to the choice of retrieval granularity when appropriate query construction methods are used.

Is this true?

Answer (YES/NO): NO